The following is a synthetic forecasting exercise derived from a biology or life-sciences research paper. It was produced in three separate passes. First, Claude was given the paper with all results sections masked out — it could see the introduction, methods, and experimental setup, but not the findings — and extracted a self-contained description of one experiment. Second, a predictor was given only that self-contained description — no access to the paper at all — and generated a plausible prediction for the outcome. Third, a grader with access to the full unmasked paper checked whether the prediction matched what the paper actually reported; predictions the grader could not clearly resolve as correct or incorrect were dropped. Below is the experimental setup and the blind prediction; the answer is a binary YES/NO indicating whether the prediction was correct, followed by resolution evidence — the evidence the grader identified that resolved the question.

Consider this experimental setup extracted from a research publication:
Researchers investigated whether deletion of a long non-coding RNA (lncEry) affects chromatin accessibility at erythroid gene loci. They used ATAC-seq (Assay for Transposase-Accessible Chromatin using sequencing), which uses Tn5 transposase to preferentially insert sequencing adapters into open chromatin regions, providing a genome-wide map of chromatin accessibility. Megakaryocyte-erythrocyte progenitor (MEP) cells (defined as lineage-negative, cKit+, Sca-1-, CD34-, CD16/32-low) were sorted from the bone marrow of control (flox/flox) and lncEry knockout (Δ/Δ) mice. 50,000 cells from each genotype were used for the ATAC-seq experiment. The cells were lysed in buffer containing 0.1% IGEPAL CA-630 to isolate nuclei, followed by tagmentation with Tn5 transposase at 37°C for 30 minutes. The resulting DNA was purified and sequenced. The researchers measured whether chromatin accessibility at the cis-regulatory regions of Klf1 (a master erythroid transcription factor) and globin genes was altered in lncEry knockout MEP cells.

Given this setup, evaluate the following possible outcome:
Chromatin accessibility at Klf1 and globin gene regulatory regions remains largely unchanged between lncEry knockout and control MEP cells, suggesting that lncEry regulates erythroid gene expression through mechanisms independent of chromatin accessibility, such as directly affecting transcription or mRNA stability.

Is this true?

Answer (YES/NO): NO